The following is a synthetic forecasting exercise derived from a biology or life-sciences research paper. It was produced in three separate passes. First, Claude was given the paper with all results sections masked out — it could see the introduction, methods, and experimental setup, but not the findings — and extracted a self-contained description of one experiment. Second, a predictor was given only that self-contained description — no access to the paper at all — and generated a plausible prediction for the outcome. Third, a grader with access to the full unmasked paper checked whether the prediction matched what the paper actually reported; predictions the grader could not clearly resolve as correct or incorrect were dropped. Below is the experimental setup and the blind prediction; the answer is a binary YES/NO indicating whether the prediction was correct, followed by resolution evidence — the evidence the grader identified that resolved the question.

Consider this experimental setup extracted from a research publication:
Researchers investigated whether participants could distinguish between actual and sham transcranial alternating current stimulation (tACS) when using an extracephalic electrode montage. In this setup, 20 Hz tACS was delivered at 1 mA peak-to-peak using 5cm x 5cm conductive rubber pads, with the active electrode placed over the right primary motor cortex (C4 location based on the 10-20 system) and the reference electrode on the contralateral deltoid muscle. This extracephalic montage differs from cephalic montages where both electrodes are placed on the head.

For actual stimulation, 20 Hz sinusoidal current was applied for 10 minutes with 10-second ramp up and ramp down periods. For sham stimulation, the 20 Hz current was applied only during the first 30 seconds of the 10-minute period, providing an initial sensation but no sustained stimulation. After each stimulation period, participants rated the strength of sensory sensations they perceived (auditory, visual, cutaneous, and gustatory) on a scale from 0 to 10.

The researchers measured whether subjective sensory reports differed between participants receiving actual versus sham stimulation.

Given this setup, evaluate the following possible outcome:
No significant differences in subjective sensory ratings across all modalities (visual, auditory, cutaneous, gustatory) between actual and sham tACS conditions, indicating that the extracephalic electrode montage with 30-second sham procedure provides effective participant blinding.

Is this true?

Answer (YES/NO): YES